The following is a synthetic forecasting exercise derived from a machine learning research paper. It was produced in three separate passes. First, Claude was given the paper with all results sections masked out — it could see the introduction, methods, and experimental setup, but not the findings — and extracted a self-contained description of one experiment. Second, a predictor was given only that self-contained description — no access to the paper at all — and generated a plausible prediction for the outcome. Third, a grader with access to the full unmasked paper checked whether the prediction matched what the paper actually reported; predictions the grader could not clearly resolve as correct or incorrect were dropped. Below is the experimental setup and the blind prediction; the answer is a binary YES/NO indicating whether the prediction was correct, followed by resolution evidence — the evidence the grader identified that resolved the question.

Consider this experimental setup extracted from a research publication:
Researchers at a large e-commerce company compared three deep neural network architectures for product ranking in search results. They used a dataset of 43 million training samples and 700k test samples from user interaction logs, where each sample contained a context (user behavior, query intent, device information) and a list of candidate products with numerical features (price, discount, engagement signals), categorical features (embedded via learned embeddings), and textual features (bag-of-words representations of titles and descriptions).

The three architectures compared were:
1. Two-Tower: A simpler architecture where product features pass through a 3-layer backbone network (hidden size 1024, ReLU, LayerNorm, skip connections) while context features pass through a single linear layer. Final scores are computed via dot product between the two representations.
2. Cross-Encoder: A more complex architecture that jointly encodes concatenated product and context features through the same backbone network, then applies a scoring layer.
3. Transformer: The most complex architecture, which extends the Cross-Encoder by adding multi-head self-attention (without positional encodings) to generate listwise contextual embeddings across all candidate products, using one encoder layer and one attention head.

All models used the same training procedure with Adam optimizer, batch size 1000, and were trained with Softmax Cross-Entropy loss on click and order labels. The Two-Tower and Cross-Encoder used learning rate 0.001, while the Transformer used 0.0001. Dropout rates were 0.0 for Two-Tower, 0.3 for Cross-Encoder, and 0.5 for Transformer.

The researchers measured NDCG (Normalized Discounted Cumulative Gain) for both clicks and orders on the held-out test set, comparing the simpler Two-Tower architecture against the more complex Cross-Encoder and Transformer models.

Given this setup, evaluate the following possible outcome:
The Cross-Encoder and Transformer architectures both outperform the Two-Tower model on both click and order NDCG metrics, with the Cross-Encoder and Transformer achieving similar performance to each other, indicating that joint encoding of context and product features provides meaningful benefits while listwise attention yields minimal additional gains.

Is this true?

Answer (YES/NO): NO